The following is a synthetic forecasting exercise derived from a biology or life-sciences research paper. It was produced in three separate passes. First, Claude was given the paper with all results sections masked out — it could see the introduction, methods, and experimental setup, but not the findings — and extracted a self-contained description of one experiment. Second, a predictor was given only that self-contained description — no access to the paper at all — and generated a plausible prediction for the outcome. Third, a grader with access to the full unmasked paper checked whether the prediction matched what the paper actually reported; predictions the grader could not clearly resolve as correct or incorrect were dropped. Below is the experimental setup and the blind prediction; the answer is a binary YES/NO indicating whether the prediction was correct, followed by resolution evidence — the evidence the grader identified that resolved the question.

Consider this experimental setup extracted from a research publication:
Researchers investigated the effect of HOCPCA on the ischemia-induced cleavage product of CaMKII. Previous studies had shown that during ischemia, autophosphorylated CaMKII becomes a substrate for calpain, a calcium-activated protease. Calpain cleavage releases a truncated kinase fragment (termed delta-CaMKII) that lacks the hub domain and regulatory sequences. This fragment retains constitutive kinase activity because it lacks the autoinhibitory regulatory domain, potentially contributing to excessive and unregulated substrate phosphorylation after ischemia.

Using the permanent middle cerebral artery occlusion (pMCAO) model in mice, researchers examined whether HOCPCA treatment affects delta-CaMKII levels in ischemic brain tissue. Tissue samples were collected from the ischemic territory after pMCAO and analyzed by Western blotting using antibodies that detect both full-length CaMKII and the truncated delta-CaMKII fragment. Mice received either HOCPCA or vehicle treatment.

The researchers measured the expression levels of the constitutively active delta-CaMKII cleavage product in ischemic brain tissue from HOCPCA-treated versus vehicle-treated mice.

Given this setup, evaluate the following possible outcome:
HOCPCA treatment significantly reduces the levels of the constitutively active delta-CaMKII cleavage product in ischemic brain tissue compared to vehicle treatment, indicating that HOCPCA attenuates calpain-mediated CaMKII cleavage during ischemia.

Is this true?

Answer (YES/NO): YES